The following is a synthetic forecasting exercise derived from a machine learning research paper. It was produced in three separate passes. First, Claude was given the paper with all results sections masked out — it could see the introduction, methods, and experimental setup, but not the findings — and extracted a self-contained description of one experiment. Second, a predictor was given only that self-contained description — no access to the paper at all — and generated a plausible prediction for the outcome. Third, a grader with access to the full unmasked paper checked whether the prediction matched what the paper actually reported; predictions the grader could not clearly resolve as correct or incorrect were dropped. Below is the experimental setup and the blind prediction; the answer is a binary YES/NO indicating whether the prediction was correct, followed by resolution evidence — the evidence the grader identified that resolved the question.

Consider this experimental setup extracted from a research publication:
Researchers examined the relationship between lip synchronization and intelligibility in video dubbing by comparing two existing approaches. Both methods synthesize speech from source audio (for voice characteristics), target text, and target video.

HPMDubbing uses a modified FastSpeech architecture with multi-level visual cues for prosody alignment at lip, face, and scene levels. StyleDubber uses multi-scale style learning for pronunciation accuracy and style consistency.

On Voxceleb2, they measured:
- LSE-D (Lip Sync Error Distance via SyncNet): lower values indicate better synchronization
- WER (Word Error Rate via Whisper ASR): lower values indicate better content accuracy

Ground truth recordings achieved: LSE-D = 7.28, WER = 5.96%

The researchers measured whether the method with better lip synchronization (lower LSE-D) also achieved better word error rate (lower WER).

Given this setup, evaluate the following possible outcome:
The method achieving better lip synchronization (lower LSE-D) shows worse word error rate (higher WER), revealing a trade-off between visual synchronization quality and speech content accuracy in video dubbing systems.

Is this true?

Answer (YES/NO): YES